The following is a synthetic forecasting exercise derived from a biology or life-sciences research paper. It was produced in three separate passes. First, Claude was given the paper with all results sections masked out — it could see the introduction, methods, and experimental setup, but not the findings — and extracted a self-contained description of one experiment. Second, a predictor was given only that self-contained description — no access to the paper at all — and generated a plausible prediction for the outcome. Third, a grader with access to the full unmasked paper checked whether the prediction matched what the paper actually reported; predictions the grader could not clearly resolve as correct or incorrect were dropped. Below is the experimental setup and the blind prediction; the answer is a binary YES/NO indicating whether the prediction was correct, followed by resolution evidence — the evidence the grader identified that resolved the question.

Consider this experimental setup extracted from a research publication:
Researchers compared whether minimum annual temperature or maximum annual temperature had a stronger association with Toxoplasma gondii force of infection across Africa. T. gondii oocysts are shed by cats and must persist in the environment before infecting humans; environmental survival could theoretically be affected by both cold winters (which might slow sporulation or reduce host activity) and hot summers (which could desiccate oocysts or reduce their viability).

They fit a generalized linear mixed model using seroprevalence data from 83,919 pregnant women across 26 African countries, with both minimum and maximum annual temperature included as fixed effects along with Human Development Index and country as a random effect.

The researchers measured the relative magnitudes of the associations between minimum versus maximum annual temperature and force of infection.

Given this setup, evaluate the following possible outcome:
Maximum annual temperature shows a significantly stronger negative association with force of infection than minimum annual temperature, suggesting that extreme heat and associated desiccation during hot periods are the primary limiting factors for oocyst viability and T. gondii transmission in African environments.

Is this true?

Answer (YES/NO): NO